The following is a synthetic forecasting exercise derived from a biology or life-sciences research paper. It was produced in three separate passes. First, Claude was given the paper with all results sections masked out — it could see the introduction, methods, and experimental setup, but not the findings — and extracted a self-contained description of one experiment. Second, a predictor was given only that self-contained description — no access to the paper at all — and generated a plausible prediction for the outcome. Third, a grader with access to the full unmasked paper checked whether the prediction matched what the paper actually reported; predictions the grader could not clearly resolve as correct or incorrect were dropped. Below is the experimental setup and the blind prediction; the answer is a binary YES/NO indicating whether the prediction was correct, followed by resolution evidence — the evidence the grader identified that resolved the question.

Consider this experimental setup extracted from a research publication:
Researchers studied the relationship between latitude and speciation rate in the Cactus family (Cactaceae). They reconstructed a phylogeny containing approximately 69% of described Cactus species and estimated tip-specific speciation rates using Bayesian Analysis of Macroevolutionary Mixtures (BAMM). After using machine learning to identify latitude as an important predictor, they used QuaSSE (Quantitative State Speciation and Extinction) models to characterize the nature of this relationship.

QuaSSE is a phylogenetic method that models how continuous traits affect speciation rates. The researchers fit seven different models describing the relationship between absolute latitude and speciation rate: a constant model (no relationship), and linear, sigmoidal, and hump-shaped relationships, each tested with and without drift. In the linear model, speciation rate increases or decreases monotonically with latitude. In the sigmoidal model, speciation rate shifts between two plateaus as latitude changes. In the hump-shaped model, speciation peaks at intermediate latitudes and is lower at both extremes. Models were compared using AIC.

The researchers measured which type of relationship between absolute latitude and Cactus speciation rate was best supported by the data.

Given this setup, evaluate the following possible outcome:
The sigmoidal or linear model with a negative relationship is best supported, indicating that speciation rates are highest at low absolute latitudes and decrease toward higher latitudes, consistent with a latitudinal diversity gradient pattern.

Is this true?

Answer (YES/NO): NO